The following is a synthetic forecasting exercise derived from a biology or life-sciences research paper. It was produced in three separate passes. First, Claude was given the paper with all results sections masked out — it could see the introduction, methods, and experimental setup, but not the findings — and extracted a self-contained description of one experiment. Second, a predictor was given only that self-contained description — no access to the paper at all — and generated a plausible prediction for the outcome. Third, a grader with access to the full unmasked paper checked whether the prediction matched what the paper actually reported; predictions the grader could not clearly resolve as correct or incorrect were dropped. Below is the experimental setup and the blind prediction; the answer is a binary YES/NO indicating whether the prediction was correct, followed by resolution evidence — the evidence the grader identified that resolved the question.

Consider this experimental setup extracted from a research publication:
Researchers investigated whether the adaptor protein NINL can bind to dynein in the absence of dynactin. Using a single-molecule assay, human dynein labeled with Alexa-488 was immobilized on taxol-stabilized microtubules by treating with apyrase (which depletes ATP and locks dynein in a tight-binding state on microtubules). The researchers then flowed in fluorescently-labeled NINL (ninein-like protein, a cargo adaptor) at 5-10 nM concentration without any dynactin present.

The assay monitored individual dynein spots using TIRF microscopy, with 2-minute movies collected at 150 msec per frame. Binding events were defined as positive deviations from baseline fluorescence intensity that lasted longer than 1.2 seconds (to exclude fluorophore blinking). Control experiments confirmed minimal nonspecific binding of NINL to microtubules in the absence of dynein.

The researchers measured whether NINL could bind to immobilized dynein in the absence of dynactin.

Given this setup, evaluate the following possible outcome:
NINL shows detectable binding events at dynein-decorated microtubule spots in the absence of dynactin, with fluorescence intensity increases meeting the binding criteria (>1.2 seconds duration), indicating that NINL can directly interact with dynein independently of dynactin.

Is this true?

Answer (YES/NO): YES